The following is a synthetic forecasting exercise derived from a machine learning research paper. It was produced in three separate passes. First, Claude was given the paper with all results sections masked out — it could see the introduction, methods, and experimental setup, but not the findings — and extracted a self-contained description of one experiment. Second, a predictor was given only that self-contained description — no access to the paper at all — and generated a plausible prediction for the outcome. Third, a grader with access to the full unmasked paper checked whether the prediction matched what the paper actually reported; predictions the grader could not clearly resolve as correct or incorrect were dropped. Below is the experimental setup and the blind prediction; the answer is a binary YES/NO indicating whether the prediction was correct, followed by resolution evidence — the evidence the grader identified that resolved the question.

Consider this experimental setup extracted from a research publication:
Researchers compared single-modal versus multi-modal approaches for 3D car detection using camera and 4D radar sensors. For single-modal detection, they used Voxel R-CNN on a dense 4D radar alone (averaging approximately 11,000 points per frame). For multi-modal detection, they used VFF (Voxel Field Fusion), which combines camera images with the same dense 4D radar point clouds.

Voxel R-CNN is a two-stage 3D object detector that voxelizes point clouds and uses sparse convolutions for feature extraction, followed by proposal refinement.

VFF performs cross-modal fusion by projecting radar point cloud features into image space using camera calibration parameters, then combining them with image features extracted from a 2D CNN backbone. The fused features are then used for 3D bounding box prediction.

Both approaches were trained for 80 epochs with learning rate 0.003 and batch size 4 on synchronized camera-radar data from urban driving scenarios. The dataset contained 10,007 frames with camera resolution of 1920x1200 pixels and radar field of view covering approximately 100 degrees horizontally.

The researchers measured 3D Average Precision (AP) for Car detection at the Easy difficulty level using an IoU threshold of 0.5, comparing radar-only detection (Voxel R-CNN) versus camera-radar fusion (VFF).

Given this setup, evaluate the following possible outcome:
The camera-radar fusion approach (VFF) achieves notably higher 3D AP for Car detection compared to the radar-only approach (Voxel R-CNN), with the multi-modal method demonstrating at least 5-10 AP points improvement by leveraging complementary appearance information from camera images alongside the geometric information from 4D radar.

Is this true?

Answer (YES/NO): NO